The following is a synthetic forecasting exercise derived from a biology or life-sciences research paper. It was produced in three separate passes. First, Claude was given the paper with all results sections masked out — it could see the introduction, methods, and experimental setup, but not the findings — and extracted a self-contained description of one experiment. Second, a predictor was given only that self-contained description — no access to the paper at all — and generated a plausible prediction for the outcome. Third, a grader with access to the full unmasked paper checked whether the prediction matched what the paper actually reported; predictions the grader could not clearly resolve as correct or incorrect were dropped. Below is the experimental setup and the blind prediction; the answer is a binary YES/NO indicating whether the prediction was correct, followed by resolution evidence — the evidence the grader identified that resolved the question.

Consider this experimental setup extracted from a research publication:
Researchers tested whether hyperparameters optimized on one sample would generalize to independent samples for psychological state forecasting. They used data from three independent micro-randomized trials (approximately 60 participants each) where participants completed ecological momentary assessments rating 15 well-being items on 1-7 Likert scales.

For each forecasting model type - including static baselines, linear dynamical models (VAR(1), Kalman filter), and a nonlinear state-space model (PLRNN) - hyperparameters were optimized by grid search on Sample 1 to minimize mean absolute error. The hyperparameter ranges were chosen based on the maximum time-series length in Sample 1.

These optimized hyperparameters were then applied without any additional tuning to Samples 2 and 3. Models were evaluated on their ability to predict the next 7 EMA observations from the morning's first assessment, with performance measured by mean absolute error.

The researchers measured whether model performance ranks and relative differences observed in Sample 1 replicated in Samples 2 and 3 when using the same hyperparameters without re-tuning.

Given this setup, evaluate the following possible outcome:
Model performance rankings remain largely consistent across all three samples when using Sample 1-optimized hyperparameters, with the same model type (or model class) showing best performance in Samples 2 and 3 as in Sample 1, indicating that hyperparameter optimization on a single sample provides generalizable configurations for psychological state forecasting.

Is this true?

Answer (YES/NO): YES